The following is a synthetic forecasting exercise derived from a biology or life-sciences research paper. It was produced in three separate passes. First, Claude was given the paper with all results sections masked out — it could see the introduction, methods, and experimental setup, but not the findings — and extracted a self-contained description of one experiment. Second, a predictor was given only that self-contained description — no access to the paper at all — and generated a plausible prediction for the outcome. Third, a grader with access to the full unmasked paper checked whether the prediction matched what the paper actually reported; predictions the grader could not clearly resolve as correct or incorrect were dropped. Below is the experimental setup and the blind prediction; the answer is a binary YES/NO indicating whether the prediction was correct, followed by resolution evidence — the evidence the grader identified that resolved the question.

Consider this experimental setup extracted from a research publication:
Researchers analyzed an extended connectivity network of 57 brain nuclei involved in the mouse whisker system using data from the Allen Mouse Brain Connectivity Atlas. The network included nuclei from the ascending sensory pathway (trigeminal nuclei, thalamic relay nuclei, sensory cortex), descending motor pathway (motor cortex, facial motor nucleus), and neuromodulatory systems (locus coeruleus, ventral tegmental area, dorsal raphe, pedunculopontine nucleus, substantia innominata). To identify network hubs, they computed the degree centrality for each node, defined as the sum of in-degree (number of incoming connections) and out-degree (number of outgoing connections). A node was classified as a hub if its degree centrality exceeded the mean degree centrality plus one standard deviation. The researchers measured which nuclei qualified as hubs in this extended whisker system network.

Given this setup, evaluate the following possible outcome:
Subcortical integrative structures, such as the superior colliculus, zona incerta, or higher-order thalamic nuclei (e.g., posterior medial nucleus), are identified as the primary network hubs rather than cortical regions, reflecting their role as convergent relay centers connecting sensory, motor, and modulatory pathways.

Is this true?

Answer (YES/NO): NO